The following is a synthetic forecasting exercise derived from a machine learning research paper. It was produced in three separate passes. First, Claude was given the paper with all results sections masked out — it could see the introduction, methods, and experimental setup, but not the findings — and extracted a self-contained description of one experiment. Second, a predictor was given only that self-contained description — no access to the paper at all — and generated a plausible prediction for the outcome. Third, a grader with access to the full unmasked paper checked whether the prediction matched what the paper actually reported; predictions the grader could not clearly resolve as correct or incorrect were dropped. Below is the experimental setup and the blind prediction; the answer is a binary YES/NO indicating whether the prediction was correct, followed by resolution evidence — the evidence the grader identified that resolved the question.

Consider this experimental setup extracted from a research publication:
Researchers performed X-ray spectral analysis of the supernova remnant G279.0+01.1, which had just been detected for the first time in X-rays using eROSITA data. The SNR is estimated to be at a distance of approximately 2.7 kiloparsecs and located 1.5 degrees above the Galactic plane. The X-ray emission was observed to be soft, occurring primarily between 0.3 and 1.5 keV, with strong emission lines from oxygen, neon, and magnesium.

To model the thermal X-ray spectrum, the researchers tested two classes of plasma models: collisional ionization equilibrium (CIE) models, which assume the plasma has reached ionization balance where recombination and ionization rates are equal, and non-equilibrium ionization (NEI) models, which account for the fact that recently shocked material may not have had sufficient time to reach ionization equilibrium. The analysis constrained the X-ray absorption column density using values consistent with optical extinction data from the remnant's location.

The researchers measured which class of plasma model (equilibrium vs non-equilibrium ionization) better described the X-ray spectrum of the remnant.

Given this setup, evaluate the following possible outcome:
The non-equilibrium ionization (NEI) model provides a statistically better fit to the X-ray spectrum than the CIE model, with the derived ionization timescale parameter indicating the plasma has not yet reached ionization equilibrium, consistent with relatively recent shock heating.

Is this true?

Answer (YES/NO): NO